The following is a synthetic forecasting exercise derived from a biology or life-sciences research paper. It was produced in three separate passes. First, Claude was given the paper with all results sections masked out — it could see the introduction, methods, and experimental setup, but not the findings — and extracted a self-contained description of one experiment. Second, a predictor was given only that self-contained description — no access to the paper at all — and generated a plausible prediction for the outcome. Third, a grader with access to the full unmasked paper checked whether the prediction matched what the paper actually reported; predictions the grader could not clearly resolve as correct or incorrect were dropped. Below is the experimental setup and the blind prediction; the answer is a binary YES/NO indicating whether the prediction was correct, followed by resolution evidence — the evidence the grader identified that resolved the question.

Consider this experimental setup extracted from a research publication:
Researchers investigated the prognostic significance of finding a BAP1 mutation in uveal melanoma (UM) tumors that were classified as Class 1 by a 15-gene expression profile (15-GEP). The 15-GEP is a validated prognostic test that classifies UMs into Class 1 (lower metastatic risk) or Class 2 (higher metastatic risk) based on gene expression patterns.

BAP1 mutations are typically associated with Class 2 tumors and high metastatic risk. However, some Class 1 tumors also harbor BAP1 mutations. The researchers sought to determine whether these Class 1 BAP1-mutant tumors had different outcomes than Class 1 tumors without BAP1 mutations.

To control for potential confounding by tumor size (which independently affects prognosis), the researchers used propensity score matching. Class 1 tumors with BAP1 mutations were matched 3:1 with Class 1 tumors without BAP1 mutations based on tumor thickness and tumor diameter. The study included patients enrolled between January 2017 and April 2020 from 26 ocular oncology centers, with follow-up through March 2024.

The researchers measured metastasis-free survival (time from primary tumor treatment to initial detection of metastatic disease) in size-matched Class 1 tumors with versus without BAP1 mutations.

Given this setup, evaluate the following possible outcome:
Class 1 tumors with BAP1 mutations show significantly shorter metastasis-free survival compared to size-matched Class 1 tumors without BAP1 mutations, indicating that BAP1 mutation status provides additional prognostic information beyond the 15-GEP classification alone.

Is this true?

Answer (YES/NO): NO